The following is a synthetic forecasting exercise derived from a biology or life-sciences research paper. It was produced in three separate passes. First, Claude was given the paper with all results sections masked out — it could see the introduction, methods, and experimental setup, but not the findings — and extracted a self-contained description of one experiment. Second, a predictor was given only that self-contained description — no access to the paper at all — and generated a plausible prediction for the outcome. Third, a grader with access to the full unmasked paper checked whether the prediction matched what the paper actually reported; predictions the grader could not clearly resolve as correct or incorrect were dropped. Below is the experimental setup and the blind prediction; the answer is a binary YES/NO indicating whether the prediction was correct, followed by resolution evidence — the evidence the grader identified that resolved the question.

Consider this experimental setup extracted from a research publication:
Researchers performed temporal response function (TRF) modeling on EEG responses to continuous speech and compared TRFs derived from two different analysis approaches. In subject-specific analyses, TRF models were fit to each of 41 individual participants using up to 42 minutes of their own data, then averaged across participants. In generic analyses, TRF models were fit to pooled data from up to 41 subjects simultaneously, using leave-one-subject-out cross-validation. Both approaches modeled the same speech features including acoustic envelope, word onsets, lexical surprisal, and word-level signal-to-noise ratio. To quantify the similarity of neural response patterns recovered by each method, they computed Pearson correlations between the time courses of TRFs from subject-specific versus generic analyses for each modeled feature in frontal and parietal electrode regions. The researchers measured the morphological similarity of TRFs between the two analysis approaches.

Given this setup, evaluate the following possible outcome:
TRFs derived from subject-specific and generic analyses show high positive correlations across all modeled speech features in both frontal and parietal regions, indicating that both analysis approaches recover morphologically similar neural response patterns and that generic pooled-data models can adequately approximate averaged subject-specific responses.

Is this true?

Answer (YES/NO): YES